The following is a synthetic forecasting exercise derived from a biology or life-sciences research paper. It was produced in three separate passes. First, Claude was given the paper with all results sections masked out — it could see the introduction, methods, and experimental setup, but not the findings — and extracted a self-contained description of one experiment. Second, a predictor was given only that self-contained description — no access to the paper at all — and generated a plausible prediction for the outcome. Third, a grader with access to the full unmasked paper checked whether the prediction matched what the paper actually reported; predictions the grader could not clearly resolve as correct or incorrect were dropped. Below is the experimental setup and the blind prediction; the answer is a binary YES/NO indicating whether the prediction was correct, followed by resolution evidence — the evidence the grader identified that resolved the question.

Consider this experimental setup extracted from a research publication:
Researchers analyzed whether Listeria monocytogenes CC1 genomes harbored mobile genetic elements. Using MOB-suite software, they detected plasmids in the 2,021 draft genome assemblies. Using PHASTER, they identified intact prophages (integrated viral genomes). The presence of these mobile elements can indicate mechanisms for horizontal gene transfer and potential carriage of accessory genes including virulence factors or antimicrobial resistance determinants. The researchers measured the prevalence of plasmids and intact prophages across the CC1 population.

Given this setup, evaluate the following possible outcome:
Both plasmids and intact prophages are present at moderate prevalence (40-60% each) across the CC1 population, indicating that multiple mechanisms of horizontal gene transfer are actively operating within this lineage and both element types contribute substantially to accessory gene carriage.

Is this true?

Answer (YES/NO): NO